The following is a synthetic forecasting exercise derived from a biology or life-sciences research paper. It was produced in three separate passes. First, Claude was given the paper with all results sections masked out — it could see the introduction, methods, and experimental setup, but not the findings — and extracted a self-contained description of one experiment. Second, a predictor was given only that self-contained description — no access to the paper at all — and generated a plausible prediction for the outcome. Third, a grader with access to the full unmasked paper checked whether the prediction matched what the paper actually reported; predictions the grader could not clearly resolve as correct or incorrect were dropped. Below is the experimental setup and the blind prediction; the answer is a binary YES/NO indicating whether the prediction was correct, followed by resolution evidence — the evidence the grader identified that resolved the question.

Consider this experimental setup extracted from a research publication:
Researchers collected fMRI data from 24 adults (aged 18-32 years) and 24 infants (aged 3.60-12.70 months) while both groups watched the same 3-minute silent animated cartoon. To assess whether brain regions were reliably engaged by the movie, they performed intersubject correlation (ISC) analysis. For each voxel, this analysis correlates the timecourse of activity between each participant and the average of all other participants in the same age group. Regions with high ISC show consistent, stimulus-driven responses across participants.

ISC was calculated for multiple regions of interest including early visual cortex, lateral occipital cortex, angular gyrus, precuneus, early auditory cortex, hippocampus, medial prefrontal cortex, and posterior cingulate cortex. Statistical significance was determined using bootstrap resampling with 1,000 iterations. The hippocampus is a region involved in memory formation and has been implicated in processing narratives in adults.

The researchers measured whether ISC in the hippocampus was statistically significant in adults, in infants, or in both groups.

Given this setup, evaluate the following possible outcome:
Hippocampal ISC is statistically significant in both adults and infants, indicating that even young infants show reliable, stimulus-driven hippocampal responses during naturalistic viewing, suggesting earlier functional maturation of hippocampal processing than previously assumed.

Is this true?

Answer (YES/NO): YES